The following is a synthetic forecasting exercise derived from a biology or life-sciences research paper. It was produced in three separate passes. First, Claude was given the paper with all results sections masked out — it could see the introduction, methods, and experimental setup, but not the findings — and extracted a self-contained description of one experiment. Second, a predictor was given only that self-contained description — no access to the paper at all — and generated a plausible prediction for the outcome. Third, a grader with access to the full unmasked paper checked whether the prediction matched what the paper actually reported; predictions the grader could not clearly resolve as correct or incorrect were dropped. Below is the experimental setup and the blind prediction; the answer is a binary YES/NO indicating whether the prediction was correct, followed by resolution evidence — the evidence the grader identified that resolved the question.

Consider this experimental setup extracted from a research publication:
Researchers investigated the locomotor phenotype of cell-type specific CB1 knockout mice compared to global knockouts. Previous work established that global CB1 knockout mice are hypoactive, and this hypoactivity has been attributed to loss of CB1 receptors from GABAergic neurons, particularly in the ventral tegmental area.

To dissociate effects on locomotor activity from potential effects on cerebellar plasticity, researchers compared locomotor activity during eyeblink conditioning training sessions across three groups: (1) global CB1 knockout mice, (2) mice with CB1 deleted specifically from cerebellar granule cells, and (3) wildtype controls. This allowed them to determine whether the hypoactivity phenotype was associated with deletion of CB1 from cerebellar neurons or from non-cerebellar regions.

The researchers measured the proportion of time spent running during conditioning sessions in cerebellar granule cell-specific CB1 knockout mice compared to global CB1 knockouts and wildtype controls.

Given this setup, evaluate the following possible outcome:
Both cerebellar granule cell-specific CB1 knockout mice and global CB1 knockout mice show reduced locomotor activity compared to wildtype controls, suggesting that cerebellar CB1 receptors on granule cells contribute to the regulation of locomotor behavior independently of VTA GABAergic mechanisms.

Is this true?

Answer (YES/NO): NO